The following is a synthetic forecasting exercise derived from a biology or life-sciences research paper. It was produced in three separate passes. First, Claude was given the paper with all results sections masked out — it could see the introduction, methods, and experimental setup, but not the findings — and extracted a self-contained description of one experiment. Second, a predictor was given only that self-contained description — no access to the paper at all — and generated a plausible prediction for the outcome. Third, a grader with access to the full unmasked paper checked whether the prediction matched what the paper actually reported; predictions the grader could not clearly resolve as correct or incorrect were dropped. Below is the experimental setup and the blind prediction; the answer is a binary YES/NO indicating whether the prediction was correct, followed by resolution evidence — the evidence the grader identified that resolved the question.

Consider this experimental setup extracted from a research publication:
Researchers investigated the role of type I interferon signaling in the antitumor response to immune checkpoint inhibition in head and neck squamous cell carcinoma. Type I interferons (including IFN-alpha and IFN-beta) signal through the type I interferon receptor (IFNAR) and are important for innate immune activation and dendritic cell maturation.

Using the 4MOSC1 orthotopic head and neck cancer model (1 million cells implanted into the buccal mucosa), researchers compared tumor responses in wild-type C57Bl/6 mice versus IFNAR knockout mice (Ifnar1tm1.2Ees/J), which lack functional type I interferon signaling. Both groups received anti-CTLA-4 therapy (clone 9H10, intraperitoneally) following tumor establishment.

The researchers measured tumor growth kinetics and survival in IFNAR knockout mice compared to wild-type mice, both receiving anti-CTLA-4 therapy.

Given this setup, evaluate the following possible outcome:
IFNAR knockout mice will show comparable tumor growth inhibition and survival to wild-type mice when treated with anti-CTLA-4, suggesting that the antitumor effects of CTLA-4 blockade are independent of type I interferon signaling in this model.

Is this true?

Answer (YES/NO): NO